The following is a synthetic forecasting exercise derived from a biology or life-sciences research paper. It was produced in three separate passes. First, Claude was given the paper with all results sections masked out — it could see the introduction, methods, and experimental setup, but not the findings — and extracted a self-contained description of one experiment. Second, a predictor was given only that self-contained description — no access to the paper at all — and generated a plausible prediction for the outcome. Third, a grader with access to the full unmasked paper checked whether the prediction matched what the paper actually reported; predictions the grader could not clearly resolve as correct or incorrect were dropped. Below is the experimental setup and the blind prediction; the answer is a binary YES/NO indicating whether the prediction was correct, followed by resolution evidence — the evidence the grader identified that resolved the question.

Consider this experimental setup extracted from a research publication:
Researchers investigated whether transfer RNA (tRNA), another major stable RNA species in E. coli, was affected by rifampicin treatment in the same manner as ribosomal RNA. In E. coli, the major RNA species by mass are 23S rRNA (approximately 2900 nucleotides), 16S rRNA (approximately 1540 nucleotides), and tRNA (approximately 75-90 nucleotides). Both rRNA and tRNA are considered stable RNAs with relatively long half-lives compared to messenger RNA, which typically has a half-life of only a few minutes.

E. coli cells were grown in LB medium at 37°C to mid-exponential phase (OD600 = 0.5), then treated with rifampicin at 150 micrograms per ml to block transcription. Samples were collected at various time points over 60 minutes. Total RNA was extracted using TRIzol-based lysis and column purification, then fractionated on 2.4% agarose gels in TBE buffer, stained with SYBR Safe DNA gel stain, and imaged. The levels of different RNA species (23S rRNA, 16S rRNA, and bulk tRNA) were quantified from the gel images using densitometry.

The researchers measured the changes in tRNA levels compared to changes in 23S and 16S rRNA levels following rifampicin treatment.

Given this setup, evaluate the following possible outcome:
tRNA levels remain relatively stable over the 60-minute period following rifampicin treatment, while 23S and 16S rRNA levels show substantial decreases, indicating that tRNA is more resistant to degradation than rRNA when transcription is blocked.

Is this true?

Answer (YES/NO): YES